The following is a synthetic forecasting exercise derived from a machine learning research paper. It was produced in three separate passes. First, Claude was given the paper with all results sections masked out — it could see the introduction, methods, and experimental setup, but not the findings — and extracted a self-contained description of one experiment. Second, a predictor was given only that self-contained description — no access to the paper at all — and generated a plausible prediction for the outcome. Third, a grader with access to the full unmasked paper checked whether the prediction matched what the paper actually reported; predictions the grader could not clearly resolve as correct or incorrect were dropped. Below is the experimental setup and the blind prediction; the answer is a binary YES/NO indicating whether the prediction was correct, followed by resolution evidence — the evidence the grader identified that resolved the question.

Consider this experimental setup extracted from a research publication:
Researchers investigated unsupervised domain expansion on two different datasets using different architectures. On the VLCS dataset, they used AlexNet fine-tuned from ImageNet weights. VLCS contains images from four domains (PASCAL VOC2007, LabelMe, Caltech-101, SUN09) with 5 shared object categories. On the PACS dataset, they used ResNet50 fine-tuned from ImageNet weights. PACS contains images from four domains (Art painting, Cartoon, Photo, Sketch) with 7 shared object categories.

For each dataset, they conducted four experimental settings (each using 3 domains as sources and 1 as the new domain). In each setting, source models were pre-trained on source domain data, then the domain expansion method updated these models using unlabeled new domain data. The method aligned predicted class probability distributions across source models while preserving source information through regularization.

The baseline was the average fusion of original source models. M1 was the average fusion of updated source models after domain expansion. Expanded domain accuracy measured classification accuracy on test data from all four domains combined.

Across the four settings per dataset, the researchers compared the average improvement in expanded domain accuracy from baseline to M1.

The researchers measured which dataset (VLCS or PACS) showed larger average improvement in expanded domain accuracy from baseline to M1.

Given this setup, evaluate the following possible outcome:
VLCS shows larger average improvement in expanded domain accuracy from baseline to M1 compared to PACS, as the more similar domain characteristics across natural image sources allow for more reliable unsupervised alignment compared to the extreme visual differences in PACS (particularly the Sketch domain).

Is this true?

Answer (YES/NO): NO